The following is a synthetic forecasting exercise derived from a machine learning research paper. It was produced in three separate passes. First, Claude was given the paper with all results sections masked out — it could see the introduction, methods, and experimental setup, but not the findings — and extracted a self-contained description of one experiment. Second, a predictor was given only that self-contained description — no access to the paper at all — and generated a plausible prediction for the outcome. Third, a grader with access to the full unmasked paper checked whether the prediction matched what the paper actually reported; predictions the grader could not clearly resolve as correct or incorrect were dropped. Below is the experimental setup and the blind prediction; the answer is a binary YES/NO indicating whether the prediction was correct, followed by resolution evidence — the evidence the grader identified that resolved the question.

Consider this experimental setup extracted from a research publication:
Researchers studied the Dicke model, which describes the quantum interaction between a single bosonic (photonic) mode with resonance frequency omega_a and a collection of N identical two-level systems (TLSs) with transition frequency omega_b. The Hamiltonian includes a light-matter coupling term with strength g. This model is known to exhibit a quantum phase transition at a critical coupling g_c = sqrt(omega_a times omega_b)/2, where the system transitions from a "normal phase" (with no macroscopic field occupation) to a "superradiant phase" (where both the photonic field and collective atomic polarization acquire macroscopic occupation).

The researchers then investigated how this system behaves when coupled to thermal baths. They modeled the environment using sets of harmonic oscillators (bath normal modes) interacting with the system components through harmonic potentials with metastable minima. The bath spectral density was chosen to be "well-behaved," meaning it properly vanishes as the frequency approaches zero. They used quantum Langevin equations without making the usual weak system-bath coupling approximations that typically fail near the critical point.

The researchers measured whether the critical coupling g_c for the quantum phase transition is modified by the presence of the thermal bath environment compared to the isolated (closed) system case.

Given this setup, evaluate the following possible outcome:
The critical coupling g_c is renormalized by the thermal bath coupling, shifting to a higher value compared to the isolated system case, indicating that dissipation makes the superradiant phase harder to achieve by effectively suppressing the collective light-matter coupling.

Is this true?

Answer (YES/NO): NO